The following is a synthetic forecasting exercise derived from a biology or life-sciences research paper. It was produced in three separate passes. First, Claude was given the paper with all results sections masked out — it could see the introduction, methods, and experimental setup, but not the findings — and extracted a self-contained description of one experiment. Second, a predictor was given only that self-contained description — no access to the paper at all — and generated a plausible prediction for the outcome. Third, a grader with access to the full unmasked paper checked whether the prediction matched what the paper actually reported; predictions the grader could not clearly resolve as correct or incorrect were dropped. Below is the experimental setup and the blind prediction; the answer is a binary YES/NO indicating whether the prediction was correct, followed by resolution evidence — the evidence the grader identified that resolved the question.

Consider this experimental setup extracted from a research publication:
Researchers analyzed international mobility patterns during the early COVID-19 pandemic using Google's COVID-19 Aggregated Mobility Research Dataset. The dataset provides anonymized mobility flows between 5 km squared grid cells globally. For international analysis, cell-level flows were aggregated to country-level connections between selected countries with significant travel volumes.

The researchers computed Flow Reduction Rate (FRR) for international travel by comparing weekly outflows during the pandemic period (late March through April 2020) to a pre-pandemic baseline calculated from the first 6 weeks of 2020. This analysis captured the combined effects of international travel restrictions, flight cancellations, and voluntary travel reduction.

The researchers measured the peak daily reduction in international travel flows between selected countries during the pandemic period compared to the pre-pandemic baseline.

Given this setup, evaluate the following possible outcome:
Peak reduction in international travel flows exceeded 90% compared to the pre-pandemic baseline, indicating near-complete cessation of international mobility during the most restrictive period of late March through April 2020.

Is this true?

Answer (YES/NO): NO